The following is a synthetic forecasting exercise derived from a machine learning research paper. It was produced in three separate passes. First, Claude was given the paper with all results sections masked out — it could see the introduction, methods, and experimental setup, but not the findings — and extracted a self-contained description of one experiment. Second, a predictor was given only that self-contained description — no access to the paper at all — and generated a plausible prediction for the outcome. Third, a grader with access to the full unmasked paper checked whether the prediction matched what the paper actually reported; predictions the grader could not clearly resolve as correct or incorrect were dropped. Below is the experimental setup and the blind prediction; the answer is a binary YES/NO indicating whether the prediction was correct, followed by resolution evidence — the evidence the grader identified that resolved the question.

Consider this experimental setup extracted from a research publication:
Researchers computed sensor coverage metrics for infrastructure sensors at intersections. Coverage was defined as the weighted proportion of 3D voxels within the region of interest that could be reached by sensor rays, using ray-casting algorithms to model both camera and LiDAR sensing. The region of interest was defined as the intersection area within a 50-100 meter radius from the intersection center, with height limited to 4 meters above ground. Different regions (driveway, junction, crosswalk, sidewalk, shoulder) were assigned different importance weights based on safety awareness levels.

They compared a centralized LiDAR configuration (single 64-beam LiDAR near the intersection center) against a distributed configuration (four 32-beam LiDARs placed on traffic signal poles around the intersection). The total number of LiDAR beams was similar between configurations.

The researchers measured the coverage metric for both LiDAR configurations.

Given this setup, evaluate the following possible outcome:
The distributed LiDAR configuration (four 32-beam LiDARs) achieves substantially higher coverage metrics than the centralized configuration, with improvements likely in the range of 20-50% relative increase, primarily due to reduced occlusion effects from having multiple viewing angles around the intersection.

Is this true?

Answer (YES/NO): YES